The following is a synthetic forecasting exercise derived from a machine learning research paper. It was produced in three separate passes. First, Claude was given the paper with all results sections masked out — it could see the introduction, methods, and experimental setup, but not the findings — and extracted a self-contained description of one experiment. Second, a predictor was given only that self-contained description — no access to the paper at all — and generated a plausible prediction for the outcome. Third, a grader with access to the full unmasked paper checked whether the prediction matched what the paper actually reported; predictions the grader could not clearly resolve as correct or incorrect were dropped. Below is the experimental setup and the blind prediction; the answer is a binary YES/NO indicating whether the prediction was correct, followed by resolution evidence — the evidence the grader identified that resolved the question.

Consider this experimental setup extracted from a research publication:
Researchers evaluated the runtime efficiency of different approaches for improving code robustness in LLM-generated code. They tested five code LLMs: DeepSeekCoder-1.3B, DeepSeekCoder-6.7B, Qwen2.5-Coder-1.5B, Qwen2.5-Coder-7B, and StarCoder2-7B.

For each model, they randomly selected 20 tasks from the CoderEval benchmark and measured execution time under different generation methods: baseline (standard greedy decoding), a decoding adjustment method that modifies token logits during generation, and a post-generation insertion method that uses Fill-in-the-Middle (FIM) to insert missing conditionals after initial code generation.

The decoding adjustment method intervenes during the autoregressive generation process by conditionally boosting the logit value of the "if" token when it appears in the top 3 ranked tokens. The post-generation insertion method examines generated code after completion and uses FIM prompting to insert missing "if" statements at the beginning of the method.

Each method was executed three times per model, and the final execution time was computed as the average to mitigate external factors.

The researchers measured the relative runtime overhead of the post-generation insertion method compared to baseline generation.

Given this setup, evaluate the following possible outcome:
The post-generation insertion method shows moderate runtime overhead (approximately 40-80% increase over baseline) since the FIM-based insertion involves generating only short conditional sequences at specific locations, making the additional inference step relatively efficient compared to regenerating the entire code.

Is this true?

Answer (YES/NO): NO